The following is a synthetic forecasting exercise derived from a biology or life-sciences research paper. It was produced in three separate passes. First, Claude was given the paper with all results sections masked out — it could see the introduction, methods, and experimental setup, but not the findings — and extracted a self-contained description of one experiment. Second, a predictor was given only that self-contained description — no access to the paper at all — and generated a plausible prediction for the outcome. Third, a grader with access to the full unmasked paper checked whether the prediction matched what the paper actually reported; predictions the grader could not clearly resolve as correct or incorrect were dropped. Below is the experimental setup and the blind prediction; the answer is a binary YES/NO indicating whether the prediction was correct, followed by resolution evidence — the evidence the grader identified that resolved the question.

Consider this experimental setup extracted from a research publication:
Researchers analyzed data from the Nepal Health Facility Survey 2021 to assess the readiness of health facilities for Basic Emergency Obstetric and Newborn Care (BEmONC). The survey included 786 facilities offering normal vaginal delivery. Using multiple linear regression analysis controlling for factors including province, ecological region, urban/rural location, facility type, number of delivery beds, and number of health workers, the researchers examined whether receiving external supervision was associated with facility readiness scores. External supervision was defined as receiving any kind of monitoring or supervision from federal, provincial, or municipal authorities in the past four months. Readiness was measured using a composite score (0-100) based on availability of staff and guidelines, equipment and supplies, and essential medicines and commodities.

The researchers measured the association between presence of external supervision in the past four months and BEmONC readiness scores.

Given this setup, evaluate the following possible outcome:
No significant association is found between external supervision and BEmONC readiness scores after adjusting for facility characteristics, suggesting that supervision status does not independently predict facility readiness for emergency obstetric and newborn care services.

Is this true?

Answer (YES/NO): NO